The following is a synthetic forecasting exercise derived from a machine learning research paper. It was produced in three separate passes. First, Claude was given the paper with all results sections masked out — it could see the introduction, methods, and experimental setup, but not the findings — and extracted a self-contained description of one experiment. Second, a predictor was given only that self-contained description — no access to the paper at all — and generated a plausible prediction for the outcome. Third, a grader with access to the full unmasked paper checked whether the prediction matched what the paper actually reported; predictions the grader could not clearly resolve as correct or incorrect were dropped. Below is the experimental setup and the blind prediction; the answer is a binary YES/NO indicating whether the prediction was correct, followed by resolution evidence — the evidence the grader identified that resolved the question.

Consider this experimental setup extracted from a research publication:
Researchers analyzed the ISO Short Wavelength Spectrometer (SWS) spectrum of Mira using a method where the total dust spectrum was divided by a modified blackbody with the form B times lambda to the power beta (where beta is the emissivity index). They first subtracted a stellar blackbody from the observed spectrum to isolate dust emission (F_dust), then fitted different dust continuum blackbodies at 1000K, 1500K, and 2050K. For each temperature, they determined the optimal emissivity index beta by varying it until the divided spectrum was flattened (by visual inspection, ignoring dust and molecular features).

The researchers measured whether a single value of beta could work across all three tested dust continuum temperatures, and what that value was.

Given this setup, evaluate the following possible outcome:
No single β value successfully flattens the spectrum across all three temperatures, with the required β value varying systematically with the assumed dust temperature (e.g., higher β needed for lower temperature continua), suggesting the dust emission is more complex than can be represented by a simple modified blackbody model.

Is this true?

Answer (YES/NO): NO